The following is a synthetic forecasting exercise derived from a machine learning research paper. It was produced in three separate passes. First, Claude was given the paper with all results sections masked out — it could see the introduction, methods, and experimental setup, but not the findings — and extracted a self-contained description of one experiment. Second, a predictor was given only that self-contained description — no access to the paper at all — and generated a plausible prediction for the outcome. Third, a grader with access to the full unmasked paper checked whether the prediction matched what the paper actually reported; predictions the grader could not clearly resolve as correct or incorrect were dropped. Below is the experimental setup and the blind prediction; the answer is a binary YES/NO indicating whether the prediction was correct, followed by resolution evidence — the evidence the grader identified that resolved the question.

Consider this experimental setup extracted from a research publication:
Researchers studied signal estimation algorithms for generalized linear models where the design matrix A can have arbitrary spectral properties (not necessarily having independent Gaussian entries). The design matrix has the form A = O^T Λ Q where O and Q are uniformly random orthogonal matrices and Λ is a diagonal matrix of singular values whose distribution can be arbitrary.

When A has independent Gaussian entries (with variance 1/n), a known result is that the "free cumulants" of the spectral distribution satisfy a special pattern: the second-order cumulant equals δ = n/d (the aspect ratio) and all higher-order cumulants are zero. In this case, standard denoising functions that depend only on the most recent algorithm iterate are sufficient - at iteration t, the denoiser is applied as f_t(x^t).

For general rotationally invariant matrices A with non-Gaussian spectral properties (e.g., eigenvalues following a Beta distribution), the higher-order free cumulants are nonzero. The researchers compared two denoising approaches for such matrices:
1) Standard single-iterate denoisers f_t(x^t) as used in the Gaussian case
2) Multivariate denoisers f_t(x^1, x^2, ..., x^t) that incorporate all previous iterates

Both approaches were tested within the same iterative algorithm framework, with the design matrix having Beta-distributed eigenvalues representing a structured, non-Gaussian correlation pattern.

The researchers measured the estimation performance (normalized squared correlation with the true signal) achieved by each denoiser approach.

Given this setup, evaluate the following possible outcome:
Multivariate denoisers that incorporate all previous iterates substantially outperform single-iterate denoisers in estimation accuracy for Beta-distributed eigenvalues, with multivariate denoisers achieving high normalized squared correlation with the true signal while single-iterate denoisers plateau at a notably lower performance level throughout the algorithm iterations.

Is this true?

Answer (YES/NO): YES